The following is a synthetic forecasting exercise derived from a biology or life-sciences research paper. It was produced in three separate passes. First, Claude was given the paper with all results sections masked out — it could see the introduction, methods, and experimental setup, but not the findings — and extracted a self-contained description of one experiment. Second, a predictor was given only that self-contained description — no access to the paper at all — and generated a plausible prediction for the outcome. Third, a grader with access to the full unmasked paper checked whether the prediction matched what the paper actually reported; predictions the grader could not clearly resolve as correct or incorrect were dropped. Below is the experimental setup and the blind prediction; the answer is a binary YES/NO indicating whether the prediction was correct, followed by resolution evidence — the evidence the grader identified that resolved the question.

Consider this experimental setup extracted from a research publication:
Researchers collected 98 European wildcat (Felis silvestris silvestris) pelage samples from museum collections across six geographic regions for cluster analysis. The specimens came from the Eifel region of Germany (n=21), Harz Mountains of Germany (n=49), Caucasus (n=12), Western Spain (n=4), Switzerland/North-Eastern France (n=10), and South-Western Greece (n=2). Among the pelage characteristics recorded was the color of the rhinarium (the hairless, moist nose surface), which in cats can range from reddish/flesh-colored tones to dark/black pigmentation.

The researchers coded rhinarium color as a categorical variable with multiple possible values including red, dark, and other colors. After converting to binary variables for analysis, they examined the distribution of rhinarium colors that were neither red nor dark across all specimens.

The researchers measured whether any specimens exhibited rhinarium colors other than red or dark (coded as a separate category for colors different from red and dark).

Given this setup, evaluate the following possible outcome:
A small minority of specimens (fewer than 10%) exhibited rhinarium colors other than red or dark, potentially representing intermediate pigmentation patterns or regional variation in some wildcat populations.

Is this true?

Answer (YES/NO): NO